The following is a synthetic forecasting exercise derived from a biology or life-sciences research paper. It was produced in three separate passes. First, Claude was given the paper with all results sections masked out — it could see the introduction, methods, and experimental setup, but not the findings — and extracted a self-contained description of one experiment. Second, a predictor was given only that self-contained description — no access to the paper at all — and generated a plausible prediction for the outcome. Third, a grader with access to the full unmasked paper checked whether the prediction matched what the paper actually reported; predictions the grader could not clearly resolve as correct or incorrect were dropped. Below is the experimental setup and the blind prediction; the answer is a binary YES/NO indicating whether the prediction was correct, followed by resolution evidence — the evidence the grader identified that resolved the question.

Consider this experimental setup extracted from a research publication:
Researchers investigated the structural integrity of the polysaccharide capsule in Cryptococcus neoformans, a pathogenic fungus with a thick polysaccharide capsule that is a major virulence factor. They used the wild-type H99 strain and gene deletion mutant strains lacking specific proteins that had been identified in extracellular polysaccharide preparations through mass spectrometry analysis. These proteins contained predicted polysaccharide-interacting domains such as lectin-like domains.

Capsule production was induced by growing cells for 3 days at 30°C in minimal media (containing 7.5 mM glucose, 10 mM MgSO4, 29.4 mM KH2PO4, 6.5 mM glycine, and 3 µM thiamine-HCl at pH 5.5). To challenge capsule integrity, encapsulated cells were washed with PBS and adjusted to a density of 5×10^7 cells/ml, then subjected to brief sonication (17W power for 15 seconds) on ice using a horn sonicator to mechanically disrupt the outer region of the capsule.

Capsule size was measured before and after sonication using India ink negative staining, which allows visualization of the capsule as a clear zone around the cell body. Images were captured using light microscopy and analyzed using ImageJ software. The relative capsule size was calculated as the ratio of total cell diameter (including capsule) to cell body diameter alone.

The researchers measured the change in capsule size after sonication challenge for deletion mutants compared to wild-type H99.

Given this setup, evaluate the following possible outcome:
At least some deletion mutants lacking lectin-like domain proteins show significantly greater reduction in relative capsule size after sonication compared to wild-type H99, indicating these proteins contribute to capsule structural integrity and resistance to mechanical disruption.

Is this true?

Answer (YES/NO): YES